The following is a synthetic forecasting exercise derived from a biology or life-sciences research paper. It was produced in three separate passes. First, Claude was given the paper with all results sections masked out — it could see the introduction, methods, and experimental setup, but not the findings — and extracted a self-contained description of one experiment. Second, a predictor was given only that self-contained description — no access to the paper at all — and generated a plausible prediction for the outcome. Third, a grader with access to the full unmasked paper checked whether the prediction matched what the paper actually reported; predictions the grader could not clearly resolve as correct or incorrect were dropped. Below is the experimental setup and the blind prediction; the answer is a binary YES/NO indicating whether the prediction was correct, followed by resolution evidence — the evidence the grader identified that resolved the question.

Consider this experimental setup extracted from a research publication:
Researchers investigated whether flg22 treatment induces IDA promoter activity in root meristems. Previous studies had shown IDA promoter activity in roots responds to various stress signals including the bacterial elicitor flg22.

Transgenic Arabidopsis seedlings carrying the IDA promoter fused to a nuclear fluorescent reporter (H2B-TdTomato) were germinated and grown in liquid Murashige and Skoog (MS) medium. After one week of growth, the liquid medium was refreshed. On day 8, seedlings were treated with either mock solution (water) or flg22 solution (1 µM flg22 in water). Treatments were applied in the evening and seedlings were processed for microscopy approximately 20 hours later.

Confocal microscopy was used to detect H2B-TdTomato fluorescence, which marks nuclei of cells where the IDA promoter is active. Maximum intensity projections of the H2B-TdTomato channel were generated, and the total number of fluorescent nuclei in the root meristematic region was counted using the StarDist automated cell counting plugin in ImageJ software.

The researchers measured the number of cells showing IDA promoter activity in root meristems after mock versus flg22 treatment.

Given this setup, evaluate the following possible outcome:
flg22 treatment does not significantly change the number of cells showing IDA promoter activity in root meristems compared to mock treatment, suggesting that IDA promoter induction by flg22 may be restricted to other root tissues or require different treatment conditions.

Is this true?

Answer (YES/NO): NO